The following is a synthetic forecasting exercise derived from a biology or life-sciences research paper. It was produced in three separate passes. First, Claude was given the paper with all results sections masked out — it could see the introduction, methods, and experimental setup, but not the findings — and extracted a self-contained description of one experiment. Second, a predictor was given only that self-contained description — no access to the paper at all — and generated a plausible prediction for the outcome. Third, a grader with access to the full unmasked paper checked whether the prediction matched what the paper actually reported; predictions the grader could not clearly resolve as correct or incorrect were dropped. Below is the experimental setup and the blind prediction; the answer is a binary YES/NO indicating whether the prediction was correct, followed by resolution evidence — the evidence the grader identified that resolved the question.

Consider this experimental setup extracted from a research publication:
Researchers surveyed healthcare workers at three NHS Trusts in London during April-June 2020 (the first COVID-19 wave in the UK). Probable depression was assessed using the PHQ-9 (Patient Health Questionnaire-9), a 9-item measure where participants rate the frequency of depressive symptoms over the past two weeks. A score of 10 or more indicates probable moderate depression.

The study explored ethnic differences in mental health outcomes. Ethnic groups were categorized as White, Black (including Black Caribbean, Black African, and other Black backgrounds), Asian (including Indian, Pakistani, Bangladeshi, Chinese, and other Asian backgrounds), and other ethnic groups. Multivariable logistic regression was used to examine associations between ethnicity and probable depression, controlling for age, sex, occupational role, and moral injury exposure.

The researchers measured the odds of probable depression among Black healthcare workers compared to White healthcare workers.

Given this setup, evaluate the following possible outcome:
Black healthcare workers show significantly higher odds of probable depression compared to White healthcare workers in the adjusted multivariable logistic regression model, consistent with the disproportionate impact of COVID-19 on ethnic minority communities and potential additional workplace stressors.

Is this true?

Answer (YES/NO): NO